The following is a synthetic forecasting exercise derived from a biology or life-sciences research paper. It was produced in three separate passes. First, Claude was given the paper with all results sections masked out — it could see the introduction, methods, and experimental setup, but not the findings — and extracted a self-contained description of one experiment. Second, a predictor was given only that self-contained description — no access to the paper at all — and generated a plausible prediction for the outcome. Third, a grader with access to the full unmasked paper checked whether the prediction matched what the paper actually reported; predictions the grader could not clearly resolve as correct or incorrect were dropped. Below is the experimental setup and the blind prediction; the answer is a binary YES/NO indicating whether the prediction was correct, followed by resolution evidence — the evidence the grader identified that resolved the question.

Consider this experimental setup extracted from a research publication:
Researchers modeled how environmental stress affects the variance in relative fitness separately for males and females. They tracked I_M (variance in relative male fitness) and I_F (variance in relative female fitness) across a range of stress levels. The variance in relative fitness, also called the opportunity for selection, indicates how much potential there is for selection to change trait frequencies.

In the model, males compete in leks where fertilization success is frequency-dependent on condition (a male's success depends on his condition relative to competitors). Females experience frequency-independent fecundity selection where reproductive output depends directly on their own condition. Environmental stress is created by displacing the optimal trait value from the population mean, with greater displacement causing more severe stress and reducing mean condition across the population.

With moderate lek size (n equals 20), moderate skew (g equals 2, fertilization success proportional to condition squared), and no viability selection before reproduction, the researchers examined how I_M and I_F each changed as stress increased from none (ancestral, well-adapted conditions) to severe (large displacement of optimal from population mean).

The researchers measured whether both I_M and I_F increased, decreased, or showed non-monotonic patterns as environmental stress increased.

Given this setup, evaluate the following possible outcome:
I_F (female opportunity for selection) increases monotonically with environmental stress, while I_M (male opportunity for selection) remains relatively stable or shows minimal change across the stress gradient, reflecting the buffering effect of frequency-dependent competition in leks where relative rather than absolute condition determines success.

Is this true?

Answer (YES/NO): NO